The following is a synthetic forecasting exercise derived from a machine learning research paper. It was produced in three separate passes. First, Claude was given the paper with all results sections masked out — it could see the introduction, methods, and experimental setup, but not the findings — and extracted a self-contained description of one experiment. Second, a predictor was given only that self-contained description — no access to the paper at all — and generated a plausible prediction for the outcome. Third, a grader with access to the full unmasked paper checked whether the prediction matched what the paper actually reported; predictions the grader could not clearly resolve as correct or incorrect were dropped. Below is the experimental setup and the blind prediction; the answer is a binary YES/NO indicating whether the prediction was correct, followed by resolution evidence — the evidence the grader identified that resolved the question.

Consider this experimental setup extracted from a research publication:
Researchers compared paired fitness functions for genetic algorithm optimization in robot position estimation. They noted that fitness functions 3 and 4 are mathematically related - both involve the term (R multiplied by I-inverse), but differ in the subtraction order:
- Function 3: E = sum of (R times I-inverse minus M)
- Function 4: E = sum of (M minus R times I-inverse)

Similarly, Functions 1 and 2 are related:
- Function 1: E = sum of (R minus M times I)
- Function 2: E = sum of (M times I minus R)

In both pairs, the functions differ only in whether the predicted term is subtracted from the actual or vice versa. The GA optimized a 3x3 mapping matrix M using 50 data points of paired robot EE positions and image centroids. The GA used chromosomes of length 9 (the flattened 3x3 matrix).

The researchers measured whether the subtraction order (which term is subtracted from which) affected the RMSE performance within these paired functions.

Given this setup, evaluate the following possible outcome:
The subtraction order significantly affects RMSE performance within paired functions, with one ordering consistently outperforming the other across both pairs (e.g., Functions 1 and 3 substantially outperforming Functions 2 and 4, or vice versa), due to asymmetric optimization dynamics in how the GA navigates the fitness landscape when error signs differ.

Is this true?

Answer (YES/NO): NO